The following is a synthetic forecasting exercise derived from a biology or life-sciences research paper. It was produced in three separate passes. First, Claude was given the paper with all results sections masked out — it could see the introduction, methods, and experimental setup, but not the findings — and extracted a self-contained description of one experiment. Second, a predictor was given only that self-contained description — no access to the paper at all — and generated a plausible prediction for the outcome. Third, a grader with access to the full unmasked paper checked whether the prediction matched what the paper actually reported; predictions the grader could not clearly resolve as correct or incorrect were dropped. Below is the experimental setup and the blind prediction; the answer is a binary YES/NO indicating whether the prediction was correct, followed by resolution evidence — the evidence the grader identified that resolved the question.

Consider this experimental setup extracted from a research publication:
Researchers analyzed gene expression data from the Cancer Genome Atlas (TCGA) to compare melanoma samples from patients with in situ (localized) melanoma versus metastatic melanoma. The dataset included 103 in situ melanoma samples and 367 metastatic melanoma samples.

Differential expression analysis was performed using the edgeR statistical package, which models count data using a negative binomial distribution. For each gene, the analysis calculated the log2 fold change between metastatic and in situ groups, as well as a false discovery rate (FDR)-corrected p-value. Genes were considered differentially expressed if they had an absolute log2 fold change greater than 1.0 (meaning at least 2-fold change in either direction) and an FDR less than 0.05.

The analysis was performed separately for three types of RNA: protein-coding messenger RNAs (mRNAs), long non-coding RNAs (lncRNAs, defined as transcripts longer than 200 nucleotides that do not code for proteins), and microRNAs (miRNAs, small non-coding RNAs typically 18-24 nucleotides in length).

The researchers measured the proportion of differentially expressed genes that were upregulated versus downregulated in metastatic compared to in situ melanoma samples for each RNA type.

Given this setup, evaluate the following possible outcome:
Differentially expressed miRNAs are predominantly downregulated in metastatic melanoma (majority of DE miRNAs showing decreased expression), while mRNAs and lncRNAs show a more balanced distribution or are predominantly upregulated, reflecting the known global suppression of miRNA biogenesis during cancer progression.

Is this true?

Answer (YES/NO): NO